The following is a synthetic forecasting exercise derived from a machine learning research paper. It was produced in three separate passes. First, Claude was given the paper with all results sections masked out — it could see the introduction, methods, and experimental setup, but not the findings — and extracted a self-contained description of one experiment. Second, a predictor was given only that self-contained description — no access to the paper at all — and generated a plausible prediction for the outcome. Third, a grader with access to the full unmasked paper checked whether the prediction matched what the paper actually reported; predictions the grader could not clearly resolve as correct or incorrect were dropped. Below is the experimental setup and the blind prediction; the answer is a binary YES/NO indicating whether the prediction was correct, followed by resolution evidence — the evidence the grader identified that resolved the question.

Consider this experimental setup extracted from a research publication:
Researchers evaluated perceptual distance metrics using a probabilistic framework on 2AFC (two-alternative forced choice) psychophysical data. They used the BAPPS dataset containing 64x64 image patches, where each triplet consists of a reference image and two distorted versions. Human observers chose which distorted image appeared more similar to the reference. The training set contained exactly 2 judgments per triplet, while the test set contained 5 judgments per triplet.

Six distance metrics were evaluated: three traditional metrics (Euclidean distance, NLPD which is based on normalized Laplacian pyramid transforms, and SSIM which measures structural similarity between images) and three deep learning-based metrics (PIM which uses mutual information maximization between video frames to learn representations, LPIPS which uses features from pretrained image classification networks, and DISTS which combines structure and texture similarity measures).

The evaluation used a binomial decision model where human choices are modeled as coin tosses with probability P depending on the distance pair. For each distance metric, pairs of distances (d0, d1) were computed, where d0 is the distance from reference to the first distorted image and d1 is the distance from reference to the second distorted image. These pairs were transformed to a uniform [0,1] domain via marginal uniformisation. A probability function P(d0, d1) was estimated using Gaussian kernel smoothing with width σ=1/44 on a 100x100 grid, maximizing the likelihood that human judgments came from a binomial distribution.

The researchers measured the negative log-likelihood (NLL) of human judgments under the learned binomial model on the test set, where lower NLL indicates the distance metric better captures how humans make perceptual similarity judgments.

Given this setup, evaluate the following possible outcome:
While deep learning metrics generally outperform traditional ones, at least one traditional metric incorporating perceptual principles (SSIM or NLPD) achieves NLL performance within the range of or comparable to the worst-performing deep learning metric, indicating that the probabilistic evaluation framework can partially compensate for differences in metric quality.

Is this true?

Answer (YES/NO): NO